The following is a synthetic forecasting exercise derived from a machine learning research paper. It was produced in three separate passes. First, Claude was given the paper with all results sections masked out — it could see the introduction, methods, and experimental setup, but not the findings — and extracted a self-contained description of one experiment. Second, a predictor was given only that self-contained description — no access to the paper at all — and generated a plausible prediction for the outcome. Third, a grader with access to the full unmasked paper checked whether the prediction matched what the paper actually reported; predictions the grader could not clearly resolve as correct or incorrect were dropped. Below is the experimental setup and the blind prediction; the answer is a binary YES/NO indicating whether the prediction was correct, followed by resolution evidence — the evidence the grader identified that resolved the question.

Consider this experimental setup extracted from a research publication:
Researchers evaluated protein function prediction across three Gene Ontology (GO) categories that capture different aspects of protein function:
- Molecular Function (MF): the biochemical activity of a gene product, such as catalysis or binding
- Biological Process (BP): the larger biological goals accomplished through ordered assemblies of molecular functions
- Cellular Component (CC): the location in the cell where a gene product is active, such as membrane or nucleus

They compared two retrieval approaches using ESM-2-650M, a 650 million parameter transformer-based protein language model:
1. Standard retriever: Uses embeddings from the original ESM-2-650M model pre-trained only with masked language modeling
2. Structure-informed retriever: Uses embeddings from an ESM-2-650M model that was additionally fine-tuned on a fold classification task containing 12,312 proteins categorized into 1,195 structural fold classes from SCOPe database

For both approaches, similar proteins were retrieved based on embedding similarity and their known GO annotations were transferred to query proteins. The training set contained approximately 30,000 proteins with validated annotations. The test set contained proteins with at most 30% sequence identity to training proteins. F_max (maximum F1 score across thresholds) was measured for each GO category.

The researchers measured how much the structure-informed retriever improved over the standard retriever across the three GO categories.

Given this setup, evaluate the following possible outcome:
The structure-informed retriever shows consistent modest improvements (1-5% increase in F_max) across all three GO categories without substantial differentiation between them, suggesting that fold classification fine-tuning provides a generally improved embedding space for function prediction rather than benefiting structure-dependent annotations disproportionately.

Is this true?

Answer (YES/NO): NO